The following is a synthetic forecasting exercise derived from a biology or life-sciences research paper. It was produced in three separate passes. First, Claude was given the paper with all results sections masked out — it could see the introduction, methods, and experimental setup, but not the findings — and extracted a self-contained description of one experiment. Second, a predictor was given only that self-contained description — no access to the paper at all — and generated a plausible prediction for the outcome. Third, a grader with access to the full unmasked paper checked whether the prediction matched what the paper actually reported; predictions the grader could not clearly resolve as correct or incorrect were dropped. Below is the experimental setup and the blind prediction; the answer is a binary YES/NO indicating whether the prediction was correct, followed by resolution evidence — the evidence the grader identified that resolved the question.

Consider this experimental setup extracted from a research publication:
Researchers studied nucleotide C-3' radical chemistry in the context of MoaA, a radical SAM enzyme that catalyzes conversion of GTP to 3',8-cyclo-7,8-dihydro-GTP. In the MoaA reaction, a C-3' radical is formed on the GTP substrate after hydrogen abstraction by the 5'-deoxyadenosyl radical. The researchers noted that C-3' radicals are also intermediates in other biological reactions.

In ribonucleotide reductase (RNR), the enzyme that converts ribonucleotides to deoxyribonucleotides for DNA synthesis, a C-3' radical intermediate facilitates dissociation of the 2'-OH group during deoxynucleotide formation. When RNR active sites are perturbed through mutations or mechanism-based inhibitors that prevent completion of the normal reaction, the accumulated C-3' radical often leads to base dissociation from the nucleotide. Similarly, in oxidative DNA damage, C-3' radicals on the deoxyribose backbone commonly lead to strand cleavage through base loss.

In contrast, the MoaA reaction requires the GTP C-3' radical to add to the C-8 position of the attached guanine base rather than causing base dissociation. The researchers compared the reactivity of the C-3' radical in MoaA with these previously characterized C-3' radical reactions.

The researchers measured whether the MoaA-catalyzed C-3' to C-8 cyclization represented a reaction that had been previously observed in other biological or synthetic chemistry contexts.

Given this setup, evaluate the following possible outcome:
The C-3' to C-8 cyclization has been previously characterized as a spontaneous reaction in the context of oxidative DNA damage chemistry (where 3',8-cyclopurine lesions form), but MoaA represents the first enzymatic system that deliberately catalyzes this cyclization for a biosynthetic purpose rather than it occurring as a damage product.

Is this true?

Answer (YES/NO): NO